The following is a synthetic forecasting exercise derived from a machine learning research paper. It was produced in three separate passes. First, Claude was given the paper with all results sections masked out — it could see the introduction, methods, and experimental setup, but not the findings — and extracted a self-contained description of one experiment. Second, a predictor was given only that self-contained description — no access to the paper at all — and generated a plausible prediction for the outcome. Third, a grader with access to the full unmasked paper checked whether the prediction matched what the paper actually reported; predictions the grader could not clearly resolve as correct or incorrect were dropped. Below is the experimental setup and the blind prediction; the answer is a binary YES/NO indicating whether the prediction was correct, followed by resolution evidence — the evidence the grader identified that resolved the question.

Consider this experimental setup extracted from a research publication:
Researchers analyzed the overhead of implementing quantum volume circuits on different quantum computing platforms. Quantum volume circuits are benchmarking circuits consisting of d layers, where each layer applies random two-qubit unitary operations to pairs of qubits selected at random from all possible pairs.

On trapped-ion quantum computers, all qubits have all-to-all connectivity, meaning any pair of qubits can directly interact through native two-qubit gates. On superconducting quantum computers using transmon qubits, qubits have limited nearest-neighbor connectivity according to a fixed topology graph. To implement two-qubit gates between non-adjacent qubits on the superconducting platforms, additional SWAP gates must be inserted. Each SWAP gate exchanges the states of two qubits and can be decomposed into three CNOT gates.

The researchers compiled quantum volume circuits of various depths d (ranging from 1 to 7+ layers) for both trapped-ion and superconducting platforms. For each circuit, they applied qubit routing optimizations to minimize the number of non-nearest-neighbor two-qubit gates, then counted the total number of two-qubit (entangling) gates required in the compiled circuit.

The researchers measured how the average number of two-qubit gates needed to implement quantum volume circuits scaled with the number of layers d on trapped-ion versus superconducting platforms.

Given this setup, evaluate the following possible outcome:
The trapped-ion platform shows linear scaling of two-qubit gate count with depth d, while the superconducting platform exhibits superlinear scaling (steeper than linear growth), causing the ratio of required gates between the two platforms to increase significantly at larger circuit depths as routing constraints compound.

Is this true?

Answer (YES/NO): NO